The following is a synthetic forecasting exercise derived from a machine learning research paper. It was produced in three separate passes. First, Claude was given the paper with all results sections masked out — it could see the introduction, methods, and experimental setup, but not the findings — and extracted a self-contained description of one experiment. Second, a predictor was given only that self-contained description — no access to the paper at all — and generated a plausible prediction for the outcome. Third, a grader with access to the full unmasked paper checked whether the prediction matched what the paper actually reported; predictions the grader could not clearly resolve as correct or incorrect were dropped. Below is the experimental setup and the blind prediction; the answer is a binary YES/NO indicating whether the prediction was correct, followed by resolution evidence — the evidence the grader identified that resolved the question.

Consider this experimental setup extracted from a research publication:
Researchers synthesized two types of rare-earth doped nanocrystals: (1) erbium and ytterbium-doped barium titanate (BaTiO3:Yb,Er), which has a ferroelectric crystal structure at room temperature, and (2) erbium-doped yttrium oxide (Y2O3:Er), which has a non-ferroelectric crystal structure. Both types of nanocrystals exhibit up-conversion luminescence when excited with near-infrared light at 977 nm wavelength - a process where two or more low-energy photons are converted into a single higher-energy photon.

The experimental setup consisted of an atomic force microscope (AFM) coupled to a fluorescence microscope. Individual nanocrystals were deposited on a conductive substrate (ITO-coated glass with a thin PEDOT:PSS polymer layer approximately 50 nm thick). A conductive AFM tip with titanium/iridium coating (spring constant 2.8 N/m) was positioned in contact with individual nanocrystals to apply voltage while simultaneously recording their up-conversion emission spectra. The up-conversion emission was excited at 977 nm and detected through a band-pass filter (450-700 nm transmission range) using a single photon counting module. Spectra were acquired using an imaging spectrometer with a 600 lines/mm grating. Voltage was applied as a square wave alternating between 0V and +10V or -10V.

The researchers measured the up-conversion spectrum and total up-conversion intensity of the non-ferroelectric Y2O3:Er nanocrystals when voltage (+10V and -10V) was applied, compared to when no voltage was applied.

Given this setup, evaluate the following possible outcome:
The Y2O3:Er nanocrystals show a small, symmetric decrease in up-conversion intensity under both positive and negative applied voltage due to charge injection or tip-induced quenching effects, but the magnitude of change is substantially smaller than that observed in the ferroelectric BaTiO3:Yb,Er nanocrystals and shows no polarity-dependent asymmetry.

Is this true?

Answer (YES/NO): NO